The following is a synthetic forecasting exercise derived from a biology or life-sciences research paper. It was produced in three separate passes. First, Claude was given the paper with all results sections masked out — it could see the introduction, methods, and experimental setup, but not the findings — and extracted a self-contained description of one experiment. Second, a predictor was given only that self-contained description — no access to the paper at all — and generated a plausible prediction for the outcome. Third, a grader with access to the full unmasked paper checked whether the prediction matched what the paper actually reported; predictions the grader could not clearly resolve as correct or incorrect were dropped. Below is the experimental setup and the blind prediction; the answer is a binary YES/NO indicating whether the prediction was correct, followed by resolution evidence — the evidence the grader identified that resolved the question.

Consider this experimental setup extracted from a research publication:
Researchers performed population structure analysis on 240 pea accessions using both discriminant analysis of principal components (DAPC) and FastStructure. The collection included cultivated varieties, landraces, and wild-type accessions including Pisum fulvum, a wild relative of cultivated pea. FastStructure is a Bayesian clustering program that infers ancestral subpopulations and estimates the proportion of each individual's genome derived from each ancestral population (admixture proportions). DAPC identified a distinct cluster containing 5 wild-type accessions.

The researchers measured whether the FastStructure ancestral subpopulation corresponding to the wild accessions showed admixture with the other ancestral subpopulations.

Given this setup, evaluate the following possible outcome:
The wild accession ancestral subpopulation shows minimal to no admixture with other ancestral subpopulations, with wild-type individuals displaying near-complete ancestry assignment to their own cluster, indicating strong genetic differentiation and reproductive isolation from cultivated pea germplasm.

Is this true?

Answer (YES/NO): YES